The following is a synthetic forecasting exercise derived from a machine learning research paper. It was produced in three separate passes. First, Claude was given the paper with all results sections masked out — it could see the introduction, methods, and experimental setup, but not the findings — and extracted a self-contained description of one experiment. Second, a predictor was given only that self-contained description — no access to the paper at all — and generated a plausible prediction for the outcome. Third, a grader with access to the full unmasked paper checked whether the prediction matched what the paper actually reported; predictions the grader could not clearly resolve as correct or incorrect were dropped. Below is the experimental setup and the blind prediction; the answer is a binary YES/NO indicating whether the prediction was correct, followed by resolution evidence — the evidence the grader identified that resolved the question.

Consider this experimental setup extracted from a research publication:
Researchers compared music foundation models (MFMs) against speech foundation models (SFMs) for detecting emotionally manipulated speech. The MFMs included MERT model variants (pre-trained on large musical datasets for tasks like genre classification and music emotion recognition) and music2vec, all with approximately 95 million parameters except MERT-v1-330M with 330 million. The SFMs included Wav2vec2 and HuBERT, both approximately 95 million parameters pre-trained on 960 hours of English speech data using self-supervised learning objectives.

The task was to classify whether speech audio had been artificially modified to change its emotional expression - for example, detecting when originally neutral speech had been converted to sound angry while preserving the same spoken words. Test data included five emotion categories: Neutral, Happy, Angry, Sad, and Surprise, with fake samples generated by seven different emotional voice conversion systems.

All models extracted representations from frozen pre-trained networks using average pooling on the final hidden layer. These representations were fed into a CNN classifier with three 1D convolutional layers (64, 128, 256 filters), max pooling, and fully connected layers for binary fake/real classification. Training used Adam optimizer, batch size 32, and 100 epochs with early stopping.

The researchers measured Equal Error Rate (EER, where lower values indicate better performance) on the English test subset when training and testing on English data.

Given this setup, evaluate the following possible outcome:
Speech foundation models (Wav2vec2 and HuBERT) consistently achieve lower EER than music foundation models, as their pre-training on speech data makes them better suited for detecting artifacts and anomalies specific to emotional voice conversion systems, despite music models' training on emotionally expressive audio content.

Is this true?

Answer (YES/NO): YES